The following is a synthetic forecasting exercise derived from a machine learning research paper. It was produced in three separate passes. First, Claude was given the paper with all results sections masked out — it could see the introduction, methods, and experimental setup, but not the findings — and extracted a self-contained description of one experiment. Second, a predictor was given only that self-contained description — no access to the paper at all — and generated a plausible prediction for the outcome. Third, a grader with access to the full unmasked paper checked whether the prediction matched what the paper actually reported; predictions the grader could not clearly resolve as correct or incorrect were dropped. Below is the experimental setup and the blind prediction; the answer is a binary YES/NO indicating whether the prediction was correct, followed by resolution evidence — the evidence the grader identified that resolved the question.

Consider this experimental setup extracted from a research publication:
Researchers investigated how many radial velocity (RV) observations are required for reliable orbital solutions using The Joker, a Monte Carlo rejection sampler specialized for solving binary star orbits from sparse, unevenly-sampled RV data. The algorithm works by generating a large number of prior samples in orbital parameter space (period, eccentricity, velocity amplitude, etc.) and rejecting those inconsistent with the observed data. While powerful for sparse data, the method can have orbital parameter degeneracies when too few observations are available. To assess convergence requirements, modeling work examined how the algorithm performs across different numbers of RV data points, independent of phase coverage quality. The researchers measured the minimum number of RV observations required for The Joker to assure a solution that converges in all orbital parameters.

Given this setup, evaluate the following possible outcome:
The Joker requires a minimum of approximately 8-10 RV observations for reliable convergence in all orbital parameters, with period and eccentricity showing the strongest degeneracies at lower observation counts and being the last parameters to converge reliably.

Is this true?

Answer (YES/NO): NO